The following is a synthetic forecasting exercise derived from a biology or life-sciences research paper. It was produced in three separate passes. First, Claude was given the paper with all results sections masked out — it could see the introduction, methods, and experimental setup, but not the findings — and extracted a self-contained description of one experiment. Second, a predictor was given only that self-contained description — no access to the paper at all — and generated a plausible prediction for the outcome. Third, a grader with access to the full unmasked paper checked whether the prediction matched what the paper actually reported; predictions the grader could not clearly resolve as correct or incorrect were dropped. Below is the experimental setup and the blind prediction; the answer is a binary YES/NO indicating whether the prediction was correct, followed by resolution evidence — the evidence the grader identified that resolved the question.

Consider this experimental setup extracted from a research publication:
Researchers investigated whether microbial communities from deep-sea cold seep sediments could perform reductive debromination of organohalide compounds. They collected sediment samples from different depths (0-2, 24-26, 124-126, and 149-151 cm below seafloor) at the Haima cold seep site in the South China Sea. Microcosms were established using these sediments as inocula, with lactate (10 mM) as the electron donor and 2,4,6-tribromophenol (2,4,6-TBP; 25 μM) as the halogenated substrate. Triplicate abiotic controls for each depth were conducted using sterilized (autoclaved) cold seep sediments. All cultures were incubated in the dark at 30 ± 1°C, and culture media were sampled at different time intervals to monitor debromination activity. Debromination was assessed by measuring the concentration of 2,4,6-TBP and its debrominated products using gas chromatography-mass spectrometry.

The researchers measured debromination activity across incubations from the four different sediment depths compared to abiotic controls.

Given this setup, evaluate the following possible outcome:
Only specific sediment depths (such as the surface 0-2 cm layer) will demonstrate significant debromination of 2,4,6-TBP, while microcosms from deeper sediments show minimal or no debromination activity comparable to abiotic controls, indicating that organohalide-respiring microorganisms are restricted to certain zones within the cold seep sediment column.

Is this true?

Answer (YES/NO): NO